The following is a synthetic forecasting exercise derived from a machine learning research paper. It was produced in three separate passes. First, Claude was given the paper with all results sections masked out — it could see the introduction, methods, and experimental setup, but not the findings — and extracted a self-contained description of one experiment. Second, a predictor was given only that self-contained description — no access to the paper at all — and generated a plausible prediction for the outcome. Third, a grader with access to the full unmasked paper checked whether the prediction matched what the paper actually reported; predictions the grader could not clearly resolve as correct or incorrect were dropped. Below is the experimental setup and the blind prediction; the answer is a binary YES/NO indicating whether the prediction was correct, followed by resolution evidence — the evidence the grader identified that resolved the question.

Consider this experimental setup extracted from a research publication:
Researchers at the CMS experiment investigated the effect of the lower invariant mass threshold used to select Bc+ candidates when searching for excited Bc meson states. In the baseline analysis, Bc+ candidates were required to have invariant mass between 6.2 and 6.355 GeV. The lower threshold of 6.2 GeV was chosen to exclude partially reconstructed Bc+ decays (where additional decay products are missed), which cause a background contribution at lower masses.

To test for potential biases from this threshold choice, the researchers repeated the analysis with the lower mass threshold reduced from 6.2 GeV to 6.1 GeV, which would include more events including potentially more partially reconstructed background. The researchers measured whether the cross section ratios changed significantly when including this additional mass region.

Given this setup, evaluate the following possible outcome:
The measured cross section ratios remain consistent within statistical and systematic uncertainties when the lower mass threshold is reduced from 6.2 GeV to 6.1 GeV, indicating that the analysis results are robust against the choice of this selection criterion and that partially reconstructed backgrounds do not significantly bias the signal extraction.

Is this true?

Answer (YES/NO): YES